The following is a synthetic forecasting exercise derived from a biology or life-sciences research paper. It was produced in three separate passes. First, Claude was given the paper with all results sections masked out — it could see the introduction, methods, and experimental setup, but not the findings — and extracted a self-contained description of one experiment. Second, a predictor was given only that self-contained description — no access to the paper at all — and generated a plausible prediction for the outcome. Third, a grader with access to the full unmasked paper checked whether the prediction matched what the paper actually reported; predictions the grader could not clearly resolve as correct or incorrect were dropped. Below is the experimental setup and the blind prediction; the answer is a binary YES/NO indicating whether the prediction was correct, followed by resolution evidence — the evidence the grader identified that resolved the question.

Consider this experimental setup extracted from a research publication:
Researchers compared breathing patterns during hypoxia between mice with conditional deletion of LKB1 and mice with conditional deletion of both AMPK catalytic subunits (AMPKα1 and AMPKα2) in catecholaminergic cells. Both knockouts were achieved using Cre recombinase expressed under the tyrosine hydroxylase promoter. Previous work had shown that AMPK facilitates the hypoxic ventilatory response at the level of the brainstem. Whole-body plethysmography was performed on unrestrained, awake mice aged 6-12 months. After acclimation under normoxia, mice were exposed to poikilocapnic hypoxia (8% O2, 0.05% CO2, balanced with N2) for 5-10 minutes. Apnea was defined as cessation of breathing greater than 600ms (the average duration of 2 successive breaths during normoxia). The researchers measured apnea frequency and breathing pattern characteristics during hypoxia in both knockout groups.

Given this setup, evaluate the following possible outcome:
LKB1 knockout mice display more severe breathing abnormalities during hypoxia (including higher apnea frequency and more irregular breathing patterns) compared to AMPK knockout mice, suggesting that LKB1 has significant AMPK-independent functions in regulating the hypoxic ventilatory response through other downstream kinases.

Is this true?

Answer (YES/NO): NO